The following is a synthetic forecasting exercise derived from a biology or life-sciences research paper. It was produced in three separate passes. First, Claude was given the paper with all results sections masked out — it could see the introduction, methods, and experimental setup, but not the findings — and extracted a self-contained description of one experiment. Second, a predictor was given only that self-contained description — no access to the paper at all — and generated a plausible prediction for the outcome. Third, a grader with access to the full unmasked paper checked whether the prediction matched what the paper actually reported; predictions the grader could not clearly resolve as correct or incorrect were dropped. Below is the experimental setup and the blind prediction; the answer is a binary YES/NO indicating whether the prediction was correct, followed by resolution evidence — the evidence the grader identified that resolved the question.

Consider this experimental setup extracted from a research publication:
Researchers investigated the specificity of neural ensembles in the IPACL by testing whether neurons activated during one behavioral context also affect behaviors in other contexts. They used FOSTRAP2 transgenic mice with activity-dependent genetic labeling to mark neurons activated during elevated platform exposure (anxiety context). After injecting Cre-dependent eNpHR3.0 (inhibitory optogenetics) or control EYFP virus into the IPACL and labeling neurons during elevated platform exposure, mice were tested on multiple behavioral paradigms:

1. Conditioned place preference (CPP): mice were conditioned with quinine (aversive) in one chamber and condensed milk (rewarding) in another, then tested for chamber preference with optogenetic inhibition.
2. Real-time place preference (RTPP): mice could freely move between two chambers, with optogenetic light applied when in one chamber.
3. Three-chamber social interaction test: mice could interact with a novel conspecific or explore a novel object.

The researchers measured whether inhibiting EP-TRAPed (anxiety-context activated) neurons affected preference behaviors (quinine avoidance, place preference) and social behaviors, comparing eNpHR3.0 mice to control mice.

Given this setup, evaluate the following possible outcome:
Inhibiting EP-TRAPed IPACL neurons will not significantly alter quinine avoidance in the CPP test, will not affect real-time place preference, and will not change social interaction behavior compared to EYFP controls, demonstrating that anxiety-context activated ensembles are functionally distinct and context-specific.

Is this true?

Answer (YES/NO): YES